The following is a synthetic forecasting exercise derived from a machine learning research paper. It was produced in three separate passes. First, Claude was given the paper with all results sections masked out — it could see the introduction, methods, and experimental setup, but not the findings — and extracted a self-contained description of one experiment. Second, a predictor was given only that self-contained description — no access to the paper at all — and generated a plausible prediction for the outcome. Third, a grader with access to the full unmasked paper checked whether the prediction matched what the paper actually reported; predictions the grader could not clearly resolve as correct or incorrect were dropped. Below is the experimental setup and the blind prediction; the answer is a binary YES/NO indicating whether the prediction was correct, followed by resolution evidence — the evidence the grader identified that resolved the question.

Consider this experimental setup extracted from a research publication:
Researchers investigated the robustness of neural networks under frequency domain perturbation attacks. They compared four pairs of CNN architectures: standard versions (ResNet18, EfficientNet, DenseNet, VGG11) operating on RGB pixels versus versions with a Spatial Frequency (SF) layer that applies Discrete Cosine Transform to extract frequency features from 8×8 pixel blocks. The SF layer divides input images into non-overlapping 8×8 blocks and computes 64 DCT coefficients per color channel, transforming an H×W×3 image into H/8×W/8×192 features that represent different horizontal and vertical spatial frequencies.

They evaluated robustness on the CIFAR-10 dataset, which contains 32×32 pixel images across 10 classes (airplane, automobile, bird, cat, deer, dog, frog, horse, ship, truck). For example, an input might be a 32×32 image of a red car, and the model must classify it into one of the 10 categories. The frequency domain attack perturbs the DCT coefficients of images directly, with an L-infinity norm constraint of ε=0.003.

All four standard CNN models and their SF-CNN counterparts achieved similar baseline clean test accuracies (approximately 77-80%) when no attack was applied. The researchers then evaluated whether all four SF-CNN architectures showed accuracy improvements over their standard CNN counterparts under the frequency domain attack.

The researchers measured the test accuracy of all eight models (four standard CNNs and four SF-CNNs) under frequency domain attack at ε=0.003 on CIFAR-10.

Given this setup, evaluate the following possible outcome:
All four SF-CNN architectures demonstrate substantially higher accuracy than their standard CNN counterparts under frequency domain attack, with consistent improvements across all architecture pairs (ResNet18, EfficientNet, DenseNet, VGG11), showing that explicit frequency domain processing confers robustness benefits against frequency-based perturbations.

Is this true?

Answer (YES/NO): NO